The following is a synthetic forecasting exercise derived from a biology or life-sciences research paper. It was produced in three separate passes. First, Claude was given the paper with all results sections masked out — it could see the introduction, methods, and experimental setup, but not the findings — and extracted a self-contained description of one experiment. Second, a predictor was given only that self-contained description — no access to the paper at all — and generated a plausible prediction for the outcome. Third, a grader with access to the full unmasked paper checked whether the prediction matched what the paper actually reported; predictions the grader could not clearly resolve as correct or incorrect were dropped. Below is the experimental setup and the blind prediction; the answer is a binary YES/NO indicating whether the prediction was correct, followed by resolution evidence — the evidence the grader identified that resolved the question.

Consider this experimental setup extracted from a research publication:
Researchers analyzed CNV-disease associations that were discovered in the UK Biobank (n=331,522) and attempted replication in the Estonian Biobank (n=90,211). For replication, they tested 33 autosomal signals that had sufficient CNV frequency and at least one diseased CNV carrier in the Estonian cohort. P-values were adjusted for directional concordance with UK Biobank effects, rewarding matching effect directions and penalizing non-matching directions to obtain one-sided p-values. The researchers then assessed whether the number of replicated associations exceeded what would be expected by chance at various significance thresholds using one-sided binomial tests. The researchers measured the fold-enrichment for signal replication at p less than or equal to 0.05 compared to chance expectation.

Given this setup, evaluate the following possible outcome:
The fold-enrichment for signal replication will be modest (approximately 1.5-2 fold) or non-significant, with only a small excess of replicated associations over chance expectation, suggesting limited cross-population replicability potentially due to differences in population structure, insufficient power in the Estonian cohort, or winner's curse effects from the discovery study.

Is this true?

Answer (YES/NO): NO